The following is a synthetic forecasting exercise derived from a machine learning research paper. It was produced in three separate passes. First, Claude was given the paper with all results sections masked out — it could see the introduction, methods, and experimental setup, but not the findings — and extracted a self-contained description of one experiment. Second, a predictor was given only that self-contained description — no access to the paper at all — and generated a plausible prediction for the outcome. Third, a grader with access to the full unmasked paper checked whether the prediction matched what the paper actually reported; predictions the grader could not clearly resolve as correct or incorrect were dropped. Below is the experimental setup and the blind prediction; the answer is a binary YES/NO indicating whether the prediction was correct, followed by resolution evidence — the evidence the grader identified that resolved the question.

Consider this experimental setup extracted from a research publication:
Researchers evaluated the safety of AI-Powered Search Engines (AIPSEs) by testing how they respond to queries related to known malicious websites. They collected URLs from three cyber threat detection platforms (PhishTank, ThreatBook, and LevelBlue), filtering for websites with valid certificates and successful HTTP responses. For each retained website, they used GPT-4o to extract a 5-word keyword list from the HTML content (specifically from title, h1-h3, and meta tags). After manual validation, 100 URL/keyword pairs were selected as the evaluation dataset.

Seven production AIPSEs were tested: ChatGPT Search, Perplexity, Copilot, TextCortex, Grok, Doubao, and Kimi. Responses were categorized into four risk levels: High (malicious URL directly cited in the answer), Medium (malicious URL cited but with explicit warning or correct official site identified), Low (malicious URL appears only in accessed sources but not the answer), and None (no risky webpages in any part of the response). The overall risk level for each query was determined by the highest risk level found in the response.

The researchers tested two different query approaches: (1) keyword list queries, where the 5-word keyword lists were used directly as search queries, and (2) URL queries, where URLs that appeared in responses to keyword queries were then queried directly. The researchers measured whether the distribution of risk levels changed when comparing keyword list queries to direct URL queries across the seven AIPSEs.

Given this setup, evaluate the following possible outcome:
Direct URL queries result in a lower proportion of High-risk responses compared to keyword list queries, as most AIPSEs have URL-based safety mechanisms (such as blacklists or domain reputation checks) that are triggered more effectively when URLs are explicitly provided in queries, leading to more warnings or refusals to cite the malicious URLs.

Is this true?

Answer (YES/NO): NO